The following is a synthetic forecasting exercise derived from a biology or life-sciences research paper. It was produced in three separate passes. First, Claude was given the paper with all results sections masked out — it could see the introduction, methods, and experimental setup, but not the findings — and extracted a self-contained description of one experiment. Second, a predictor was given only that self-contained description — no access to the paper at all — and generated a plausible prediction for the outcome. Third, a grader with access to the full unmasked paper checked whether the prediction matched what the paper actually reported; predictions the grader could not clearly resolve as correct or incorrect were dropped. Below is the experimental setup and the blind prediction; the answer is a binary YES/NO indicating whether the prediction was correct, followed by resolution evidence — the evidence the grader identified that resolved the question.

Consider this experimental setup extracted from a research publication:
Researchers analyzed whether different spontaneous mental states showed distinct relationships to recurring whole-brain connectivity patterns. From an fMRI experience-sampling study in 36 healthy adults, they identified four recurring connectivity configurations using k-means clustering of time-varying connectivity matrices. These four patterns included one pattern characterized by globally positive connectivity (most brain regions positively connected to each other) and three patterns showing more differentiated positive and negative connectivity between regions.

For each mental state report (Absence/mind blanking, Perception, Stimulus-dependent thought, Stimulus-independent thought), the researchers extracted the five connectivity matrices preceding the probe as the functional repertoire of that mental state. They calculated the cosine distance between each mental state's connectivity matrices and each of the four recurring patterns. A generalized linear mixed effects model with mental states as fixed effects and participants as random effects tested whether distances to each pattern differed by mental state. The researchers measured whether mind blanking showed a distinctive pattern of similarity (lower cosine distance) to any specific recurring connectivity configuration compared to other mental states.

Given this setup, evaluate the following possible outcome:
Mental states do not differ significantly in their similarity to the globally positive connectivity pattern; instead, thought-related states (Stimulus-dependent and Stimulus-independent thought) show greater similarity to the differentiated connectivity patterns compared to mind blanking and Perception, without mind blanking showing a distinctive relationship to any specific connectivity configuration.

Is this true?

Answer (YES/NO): NO